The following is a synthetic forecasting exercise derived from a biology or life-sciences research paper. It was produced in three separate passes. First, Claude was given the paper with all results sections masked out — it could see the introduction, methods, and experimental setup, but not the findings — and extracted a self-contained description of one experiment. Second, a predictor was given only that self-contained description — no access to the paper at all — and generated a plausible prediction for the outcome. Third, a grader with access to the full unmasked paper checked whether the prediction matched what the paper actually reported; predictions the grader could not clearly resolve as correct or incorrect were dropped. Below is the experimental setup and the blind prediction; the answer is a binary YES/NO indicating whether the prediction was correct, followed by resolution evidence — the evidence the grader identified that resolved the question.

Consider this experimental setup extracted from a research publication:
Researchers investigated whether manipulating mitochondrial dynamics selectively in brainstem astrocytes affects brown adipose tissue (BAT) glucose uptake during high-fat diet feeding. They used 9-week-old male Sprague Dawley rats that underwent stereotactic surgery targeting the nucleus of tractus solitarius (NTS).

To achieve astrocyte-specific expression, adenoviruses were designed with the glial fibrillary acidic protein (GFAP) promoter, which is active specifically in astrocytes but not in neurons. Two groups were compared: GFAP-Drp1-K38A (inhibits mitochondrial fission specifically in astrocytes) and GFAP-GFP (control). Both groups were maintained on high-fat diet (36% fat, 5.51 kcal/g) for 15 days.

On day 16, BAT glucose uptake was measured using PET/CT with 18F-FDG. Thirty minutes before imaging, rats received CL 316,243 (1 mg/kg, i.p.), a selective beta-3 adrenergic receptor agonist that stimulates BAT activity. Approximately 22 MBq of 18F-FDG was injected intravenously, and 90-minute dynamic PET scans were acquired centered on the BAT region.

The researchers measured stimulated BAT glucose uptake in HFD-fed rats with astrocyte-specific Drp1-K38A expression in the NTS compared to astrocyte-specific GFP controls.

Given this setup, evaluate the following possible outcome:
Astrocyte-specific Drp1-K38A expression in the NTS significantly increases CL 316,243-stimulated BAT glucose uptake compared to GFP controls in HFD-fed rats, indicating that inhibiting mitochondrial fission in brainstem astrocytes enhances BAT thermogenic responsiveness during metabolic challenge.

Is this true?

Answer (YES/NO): YES